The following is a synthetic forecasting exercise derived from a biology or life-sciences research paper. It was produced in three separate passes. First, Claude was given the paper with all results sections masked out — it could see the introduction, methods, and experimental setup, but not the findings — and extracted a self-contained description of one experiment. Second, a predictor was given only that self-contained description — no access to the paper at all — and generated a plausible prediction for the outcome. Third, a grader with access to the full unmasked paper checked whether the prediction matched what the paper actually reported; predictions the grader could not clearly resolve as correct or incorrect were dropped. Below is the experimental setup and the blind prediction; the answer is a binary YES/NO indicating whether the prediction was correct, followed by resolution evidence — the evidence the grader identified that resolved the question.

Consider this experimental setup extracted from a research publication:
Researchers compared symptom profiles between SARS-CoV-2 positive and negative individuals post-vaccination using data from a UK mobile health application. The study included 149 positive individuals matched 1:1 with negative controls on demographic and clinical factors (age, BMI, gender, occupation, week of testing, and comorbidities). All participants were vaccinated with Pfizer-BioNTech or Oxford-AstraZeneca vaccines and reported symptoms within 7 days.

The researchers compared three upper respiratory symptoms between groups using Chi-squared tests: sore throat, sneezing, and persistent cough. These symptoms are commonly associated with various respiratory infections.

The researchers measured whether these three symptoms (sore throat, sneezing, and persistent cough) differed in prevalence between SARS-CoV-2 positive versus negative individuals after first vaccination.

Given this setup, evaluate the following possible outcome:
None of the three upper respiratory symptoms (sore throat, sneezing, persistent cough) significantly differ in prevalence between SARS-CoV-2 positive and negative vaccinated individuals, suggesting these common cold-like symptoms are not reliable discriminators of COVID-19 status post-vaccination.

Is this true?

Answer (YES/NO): NO